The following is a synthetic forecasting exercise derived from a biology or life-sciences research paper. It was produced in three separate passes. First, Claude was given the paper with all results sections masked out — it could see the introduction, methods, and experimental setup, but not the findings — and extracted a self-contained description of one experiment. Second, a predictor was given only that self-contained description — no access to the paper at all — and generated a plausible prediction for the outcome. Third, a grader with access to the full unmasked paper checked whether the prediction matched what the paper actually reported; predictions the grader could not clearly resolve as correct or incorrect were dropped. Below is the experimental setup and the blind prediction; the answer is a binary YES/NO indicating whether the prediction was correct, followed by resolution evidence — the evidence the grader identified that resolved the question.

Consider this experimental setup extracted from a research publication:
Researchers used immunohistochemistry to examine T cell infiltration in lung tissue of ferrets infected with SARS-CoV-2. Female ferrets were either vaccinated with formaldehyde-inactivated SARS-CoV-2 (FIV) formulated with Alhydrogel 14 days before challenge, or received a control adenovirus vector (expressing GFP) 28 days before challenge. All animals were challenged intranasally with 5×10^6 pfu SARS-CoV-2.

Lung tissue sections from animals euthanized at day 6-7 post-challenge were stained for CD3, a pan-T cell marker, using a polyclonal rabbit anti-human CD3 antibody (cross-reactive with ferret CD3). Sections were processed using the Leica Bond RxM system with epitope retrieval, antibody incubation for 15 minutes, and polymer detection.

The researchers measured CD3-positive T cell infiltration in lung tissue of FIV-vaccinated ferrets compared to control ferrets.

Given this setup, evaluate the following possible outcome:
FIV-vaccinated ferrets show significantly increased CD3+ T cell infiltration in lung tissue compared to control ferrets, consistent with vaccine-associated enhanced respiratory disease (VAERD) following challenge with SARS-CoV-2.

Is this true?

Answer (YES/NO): NO